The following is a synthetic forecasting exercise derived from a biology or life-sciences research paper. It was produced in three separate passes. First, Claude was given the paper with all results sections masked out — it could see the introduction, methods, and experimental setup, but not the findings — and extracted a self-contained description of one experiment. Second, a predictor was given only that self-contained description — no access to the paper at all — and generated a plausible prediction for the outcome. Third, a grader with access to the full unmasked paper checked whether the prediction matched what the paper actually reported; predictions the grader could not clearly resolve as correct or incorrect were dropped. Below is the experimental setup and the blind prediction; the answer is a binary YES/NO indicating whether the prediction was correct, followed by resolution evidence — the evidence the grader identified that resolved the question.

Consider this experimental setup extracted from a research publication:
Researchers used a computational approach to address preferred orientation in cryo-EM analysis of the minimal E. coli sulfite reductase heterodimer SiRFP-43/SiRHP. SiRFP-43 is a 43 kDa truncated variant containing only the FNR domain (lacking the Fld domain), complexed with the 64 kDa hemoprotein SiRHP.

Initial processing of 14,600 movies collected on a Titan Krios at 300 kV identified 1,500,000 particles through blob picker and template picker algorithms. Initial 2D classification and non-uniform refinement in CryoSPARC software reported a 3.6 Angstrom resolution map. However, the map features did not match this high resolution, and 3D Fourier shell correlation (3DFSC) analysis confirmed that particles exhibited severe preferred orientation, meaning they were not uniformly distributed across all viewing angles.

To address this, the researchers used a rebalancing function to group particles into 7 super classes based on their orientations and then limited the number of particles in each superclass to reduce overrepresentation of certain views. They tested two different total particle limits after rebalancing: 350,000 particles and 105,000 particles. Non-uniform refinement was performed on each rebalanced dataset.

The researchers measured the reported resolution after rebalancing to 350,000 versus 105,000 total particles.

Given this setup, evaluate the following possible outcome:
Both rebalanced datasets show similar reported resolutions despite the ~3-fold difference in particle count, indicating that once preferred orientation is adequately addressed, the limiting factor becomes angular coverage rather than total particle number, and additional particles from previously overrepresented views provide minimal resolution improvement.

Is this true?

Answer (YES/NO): NO